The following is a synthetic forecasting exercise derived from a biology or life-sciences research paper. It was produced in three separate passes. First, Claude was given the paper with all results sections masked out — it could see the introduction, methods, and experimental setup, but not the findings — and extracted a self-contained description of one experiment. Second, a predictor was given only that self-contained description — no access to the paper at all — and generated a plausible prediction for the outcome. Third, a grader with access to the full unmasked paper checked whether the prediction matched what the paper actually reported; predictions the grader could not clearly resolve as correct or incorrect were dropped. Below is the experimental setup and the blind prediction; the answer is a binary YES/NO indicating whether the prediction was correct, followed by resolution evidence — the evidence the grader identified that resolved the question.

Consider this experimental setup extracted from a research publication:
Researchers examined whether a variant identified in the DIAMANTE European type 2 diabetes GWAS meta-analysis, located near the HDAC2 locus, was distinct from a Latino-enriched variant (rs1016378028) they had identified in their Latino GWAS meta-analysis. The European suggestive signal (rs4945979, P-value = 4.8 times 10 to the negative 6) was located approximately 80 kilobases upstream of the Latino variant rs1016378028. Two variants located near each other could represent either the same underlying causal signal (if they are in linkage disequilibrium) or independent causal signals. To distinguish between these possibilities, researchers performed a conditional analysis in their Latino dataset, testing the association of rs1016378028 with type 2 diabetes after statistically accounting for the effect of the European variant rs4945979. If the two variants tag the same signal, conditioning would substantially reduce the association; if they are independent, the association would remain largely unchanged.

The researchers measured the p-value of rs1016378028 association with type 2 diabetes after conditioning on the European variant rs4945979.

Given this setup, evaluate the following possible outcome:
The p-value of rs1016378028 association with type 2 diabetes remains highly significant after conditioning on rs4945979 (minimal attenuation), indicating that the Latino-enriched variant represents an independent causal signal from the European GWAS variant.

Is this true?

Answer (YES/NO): YES